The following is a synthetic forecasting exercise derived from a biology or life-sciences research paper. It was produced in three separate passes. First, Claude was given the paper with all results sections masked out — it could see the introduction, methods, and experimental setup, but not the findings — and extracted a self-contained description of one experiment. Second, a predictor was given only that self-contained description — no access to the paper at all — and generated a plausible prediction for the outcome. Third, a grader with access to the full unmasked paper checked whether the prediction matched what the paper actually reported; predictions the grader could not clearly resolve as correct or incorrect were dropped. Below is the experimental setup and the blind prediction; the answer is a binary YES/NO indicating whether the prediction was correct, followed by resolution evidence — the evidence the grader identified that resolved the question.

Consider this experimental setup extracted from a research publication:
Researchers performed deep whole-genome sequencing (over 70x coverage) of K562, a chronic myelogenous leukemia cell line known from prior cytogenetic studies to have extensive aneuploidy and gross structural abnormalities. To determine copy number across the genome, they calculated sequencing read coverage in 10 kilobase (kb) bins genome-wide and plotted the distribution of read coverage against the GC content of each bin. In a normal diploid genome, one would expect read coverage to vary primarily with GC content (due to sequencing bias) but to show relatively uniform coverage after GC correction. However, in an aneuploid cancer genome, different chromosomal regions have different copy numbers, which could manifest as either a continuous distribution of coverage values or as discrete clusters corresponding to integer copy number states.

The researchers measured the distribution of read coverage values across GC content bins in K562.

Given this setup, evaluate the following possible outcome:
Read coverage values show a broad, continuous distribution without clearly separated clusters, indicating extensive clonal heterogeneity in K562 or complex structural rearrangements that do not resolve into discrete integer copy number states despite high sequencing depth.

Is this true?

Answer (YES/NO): NO